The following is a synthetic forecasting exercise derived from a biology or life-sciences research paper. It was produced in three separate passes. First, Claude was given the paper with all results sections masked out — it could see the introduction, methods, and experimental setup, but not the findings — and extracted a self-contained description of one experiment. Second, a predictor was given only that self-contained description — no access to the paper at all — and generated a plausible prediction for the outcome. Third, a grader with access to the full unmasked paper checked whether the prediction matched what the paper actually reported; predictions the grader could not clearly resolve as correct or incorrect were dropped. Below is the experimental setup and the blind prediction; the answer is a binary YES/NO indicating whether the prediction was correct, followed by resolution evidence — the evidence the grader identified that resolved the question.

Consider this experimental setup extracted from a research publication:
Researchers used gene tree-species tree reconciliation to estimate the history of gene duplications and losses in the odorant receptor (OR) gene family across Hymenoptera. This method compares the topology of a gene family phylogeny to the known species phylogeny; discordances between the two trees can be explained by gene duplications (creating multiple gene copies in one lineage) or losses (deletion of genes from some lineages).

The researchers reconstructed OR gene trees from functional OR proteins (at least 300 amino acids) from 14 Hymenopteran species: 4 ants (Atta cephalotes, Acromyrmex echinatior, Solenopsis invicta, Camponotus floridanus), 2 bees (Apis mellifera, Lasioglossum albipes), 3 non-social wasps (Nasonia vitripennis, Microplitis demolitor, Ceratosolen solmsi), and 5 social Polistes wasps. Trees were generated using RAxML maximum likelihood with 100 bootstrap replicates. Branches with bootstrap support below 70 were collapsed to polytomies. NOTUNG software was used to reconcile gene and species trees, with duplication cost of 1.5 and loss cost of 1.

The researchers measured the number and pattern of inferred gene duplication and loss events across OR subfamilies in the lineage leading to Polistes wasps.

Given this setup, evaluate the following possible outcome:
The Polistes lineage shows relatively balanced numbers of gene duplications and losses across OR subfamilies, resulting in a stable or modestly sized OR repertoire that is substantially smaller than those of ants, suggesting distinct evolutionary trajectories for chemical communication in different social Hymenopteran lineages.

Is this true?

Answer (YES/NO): NO